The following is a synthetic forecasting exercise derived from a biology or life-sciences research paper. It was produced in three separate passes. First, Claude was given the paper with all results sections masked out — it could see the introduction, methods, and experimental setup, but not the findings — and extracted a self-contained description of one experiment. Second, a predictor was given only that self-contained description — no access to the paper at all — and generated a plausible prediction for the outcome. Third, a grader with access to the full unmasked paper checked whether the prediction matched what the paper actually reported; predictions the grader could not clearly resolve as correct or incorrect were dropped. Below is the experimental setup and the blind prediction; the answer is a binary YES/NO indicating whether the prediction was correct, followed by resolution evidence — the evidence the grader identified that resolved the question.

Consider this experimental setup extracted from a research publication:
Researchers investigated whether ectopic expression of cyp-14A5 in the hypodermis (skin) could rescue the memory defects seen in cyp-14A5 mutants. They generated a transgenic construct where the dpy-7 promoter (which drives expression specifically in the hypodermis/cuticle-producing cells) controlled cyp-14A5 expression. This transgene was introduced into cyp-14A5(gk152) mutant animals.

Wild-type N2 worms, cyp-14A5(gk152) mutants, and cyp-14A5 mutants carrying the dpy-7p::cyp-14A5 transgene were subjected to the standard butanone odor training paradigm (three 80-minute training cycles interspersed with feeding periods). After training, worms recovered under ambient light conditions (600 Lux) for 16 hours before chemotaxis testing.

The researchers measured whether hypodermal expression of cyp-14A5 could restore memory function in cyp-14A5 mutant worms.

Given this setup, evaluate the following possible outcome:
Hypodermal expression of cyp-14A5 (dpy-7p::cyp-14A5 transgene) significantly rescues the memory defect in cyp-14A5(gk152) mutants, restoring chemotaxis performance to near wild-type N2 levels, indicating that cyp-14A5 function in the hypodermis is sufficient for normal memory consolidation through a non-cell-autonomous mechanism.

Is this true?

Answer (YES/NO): YES